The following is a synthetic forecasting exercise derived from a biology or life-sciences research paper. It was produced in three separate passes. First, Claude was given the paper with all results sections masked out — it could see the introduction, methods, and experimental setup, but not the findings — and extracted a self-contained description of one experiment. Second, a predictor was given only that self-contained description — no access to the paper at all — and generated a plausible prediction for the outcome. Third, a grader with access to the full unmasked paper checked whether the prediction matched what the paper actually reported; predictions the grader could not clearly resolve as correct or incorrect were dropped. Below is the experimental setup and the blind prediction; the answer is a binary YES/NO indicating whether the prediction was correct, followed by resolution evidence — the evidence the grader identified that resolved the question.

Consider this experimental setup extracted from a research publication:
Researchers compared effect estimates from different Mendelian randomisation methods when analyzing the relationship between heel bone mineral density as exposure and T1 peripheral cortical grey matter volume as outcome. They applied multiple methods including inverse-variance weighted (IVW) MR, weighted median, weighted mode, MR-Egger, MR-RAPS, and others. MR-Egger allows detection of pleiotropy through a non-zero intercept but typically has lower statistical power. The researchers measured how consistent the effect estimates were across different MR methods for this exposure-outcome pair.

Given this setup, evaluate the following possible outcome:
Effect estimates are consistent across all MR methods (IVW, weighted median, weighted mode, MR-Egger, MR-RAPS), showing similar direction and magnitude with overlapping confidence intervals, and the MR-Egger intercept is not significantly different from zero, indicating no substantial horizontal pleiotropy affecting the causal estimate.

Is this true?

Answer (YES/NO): NO